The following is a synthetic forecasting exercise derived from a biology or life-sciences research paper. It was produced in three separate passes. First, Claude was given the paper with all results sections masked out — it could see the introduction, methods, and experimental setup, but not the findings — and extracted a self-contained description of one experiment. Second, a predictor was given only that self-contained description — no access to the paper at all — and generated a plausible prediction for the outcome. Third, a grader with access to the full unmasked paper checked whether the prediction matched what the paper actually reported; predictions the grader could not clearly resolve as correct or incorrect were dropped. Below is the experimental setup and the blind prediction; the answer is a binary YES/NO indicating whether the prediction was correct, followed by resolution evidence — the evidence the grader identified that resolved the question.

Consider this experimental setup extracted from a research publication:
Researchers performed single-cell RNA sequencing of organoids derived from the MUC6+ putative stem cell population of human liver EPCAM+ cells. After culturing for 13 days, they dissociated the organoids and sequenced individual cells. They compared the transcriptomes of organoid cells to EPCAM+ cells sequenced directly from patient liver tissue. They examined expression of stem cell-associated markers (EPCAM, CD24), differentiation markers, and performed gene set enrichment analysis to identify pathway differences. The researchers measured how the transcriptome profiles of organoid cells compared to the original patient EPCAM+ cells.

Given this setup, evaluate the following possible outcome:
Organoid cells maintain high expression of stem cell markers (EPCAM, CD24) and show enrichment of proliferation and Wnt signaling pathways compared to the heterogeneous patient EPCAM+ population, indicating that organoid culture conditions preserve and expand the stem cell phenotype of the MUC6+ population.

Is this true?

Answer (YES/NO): YES